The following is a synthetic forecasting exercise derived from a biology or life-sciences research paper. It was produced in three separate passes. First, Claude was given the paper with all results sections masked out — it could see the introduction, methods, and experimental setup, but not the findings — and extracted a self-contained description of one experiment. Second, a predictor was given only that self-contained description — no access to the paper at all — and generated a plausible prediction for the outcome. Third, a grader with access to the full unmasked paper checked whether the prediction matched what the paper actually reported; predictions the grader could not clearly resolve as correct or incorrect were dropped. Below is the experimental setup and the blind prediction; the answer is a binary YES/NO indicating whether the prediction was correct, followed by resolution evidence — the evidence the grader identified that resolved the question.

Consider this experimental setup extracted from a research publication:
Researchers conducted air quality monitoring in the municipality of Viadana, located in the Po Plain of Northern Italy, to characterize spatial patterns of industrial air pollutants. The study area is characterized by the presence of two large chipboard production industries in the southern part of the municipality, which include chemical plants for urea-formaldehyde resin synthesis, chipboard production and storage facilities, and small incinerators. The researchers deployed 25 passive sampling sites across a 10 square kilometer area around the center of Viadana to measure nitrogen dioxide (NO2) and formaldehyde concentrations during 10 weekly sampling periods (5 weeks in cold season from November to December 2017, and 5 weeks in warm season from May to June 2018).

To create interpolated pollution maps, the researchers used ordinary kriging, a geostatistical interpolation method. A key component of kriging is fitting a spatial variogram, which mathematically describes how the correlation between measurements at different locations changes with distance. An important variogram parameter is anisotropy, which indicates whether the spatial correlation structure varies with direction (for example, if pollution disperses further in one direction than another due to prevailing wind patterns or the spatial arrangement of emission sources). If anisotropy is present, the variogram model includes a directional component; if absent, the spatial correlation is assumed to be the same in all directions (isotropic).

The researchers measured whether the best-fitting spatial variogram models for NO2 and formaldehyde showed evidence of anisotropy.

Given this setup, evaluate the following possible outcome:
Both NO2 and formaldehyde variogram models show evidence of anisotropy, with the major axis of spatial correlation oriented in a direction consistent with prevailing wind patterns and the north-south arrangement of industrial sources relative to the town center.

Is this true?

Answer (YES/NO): NO